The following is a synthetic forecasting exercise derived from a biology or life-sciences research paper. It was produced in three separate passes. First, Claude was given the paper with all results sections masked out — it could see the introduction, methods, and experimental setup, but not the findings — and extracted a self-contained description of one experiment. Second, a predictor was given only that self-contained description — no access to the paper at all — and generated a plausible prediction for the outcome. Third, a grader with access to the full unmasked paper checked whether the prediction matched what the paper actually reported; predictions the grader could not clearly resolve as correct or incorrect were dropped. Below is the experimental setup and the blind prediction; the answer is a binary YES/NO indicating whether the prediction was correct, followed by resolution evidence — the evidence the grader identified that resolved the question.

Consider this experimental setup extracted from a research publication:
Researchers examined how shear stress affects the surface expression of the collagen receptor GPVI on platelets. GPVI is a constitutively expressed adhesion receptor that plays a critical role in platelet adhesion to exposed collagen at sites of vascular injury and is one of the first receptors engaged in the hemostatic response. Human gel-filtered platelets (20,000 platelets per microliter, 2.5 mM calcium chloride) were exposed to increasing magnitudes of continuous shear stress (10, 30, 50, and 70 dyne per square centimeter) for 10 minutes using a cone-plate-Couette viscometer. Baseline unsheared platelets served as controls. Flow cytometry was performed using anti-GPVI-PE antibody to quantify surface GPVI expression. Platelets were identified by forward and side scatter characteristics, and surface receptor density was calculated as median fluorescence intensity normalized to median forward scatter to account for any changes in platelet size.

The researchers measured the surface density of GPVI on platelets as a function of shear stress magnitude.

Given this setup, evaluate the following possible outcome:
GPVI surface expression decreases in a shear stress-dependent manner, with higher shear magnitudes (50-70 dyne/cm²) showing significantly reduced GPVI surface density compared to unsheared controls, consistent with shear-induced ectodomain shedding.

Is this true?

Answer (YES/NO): YES